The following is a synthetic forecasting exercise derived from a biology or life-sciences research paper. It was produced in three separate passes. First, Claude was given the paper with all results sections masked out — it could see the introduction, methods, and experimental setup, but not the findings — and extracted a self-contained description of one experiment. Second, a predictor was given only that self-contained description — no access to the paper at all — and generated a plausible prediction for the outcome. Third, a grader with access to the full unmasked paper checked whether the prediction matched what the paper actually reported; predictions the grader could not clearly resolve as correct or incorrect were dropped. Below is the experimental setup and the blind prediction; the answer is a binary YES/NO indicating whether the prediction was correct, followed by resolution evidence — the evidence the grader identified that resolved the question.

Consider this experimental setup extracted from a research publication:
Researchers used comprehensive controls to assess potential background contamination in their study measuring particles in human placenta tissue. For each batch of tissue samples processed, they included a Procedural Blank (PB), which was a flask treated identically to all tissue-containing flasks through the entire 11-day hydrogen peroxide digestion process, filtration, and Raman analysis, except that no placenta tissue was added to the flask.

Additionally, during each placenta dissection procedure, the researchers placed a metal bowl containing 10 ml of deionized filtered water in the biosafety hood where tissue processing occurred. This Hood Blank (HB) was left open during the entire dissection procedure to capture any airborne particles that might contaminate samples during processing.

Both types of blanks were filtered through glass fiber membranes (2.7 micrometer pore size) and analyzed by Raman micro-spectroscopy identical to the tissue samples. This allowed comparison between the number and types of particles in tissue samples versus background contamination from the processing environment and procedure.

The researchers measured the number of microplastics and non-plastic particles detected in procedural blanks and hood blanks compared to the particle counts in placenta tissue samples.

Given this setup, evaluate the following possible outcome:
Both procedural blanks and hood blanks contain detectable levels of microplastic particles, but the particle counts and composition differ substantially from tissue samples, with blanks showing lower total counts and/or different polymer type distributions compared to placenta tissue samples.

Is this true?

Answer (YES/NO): NO